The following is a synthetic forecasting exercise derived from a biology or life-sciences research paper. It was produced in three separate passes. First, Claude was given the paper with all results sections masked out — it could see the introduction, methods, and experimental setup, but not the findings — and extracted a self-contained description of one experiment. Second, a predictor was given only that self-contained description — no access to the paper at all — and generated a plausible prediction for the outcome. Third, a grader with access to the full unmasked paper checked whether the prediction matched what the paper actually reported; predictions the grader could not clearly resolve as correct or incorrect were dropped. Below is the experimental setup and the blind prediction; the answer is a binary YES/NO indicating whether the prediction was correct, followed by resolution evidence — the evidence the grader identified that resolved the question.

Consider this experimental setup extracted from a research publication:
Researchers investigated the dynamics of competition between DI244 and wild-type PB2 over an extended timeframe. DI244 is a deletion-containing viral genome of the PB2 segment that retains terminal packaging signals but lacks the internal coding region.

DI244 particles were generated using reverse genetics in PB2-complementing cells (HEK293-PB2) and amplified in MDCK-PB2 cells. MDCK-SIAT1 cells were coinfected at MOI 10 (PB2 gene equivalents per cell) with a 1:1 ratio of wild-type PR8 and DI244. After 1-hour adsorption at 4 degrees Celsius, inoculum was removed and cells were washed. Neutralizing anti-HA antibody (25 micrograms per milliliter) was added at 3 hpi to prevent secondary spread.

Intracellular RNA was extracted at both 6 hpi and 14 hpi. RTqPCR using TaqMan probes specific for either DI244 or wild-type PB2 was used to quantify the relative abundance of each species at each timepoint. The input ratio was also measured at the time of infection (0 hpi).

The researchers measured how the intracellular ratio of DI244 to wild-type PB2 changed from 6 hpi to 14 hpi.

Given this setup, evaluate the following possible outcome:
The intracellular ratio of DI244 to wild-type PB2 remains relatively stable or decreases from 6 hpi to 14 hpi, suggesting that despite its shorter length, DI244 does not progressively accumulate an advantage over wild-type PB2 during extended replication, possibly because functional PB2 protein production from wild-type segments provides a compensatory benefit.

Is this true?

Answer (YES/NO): YES